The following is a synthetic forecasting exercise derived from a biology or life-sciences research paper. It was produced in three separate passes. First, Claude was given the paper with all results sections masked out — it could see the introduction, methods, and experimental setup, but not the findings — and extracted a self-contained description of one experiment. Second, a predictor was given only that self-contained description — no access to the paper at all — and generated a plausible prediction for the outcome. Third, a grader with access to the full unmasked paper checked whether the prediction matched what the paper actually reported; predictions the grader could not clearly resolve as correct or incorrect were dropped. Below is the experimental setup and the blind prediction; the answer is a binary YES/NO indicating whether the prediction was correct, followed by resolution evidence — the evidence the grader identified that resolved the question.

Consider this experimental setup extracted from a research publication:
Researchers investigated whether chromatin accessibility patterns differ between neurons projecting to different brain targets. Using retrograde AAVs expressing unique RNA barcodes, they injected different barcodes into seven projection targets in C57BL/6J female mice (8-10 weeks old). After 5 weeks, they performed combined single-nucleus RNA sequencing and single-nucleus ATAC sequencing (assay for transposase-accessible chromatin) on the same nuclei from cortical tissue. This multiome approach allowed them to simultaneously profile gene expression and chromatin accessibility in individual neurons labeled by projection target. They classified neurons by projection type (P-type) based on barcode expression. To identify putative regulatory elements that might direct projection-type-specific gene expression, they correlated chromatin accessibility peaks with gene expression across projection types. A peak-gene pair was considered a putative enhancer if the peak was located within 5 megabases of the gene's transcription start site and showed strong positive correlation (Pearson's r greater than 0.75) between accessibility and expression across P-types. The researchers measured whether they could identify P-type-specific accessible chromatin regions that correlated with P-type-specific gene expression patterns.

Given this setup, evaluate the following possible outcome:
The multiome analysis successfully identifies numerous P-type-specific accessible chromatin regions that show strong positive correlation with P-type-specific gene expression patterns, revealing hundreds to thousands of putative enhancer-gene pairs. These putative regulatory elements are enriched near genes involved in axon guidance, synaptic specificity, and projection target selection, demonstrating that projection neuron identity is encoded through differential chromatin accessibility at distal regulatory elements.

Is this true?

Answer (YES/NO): NO